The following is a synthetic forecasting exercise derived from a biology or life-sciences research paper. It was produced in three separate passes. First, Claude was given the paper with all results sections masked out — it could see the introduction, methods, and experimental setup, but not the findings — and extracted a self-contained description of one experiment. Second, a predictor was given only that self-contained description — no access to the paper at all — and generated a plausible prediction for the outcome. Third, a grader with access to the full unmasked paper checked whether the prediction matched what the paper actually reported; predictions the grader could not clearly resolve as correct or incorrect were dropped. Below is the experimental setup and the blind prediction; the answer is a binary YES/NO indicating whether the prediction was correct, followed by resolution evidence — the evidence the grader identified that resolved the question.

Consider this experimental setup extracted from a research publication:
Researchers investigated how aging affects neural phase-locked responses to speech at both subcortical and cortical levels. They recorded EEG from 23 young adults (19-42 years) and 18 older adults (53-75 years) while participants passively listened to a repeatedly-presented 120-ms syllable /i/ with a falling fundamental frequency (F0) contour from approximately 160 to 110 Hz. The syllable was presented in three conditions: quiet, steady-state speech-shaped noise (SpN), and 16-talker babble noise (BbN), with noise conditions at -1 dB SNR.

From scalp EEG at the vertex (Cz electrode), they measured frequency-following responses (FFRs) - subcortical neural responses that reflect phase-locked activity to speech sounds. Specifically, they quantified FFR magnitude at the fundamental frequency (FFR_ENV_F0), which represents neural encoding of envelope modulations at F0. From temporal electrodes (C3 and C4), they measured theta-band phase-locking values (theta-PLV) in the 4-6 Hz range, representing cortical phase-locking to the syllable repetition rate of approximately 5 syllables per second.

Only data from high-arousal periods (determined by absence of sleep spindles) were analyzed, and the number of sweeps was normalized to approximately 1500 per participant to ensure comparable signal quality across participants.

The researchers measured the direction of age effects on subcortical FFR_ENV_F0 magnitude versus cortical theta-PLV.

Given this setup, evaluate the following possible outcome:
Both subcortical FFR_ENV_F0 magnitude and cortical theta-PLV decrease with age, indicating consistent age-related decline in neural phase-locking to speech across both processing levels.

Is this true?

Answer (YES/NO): NO